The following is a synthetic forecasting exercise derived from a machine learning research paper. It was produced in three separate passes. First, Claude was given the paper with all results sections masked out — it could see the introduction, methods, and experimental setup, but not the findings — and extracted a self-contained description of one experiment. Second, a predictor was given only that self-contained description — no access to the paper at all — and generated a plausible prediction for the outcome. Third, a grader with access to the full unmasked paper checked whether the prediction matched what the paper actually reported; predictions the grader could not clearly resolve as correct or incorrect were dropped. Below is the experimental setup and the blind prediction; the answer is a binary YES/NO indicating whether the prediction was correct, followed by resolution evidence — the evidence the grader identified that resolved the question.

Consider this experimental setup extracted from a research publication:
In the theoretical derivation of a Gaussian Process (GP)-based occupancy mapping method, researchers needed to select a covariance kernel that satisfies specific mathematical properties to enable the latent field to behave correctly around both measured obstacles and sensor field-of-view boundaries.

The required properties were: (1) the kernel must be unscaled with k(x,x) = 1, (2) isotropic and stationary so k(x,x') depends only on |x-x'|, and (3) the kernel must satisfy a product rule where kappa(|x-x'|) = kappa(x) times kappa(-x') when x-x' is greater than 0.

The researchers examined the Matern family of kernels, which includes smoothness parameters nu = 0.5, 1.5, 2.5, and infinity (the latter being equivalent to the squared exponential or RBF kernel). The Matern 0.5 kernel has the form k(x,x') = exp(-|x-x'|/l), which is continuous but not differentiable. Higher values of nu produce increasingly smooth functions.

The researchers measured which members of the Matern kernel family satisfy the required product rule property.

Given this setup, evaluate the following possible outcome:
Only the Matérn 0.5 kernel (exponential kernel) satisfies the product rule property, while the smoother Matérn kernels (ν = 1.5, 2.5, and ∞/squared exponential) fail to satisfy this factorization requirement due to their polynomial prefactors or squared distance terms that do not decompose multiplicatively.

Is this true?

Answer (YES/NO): YES